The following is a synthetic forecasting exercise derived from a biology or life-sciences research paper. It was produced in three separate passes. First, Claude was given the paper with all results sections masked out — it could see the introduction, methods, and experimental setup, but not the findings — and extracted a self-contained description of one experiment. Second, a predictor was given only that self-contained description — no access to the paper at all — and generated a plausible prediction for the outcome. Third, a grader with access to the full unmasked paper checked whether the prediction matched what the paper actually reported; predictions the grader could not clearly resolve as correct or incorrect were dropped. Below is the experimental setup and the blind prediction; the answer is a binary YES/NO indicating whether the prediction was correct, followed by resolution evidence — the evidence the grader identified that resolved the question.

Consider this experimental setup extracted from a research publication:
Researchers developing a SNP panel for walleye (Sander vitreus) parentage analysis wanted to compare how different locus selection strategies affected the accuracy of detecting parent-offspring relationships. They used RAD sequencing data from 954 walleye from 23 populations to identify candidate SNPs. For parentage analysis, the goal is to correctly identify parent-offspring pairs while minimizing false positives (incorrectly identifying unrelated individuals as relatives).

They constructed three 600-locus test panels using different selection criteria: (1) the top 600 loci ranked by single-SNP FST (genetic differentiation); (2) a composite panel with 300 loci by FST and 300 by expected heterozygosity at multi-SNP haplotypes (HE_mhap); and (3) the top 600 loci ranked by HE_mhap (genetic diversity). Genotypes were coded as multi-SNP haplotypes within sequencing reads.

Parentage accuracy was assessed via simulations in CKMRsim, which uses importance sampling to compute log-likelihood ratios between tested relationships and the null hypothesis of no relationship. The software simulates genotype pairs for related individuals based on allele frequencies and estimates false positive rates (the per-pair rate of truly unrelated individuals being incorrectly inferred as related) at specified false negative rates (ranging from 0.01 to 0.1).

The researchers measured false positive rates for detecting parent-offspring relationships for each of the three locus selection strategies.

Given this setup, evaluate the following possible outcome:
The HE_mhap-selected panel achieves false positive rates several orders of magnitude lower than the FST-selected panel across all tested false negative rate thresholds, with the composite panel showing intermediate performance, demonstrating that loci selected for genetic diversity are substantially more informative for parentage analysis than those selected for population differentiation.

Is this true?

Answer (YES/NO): YES